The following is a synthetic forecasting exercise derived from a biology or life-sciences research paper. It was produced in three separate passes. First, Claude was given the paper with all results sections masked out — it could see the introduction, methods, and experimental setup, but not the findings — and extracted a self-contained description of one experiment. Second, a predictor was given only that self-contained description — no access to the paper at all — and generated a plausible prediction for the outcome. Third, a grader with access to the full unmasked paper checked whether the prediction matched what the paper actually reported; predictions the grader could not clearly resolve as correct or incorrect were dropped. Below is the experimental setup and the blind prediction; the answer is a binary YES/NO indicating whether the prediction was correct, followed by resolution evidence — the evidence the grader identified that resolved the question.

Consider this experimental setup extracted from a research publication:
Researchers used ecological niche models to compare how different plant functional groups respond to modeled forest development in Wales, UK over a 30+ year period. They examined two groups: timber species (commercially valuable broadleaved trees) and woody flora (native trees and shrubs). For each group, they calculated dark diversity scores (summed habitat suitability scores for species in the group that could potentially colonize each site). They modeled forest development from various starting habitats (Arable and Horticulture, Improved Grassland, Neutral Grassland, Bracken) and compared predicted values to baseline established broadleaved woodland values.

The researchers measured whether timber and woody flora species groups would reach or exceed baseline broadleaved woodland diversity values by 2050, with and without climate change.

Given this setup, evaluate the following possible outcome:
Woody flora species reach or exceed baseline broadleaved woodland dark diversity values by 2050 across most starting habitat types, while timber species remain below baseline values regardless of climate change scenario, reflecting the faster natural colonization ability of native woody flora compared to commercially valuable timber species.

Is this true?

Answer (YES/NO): NO